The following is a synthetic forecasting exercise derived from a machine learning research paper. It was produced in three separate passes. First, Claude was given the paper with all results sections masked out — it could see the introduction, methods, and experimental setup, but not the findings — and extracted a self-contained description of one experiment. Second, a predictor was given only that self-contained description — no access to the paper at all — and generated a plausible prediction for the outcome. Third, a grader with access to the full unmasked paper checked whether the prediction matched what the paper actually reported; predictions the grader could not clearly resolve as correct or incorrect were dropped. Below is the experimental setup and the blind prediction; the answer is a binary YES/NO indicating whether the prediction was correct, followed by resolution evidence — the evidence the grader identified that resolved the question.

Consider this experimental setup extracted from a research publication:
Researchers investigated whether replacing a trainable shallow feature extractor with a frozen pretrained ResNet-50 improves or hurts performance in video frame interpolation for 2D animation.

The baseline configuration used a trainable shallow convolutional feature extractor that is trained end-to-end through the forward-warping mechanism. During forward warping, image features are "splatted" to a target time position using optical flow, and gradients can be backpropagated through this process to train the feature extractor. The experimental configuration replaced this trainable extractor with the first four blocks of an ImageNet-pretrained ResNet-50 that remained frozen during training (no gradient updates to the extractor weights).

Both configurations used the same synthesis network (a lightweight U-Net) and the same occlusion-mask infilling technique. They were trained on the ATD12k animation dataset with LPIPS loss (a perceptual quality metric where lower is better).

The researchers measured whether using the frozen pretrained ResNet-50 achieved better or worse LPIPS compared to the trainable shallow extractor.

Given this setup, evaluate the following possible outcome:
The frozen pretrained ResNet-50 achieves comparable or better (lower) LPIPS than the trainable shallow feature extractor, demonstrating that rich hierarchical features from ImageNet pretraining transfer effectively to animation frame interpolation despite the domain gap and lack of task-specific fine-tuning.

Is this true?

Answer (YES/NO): YES